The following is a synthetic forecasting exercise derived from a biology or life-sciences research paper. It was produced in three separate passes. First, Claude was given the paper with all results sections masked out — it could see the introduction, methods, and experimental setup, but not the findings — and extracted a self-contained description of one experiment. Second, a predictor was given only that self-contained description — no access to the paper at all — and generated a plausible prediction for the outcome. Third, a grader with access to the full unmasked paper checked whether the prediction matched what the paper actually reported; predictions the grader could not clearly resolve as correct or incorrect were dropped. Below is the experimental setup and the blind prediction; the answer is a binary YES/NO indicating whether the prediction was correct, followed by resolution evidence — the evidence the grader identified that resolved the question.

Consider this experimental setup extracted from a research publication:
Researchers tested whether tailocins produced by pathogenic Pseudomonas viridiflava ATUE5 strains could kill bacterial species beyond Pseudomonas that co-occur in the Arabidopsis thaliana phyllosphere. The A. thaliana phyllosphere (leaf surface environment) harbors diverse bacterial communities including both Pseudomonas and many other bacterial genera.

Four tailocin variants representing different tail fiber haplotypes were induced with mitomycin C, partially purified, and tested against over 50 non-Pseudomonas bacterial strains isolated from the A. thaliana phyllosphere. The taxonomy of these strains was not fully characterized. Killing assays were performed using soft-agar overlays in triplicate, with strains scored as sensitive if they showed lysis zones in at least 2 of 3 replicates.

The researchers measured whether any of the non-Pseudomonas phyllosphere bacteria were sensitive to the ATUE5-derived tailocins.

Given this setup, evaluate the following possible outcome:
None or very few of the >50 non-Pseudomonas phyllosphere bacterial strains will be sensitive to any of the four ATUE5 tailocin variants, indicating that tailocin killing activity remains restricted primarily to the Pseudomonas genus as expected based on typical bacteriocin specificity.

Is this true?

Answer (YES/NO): YES